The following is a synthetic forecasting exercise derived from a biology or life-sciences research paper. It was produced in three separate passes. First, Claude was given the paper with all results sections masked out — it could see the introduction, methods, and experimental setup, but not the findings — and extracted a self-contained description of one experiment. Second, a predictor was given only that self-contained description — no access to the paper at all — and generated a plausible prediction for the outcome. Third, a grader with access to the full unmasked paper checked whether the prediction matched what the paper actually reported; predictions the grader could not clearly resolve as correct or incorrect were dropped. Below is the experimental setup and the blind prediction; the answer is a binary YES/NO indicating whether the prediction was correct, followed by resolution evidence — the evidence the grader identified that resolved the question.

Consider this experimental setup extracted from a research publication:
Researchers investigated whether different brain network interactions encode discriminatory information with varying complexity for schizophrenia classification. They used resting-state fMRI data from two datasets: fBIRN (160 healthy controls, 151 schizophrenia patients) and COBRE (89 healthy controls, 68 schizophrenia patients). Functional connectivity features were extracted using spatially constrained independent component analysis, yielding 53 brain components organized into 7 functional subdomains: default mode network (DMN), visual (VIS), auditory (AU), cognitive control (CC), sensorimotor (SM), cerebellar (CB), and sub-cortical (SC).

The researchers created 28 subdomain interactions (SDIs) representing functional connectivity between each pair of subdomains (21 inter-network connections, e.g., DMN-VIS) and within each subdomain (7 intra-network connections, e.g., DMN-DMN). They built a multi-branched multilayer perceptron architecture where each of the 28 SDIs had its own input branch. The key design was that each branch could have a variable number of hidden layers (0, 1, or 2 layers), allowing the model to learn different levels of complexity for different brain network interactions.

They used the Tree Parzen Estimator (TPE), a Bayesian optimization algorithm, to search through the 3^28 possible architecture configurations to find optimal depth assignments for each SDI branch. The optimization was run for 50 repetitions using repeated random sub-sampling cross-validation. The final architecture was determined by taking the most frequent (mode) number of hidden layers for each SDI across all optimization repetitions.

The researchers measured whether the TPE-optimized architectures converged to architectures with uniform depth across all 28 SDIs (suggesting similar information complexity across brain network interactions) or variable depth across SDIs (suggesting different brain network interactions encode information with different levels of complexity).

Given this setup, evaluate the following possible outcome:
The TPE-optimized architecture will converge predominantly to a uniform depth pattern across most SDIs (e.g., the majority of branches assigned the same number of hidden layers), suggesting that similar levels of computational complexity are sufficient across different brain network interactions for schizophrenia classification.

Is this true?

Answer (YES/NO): NO